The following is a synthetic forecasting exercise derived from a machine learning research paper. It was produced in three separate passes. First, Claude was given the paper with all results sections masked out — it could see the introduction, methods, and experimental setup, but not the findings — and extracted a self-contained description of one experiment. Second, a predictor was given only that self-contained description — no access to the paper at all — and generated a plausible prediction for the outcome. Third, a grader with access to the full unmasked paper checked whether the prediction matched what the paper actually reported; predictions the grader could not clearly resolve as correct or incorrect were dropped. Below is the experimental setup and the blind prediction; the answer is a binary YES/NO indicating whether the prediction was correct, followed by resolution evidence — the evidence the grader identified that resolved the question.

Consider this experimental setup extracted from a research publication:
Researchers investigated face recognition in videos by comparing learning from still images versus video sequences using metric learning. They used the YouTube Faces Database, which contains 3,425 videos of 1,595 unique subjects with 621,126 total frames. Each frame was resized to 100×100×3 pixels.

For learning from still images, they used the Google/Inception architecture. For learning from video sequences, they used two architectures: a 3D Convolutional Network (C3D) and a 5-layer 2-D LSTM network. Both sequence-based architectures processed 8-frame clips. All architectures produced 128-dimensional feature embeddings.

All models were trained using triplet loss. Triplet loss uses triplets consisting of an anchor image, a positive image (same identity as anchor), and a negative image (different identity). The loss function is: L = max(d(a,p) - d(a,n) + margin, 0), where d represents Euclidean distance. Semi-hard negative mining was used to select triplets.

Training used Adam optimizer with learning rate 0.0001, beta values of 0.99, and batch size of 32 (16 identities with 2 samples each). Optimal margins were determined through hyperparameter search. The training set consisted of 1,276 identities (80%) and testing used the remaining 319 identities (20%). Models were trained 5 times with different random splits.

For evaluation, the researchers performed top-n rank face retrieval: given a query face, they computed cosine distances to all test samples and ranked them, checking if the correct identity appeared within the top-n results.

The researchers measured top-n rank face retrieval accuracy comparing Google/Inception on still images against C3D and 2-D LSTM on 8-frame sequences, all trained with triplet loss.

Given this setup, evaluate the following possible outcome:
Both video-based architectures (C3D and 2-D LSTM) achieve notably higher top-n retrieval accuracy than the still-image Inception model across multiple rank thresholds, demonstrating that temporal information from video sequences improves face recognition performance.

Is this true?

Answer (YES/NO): NO